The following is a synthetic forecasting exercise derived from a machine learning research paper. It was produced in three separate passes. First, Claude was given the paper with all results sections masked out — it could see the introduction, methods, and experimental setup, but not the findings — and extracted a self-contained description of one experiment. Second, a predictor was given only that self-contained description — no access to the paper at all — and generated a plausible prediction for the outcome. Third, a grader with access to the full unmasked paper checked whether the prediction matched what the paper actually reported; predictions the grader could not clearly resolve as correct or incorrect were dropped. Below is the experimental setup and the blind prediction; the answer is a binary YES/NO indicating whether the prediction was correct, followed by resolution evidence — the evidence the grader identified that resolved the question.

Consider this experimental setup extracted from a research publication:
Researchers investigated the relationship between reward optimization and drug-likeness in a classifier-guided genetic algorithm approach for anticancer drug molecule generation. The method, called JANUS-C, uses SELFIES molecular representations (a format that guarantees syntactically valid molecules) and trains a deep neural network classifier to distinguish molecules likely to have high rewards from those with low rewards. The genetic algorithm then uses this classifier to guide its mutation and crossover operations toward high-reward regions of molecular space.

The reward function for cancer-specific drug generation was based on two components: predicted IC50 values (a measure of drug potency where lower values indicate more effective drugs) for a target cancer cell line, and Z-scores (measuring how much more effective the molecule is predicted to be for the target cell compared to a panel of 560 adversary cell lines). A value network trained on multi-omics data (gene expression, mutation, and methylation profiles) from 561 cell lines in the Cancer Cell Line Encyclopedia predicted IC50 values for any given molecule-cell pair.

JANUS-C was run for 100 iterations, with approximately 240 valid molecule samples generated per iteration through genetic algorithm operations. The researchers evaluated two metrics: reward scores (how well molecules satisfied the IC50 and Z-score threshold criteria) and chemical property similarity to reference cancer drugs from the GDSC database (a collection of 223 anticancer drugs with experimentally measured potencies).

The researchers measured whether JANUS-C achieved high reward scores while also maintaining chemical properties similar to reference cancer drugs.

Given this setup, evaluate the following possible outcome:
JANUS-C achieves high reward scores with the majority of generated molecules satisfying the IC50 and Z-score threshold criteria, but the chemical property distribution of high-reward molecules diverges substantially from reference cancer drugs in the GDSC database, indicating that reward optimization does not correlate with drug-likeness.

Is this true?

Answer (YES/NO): YES